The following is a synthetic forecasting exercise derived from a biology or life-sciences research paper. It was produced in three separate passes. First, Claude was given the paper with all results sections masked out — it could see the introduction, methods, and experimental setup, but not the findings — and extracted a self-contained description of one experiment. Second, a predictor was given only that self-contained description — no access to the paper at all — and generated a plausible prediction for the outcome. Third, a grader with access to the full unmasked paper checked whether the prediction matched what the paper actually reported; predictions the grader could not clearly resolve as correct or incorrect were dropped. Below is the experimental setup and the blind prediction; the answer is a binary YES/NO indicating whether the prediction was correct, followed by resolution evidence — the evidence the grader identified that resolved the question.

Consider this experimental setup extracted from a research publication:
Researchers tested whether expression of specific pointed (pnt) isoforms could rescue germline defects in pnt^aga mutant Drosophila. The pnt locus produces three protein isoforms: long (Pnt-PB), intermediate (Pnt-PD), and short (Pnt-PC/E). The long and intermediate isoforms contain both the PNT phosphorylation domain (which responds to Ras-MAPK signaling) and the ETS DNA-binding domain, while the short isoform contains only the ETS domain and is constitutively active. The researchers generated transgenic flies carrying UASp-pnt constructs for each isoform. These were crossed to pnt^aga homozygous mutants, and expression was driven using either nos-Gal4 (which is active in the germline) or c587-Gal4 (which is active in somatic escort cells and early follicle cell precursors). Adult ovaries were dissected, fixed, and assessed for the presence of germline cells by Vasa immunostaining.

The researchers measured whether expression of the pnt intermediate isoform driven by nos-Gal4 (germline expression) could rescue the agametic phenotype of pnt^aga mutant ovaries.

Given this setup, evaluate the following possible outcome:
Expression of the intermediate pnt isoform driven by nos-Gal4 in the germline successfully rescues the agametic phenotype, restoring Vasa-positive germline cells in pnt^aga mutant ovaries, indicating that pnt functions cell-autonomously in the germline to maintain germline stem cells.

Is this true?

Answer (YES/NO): NO